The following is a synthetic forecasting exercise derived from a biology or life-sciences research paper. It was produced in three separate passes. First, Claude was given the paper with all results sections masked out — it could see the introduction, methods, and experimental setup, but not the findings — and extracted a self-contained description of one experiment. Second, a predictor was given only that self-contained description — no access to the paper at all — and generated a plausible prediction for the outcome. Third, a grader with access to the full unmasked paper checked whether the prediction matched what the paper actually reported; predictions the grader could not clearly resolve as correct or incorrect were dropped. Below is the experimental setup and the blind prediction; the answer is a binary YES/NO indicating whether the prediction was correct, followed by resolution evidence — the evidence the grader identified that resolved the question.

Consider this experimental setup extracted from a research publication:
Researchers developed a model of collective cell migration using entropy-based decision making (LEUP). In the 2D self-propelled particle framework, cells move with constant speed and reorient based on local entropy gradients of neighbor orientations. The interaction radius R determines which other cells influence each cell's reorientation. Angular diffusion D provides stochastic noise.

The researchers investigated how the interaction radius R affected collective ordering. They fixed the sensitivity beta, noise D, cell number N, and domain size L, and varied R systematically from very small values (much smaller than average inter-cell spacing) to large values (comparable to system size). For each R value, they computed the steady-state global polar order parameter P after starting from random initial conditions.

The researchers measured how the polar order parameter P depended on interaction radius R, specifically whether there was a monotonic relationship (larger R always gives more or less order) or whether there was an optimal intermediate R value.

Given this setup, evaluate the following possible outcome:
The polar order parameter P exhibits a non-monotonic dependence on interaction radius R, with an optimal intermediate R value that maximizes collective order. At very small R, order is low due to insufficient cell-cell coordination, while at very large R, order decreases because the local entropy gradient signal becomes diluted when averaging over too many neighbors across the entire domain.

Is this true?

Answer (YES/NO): NO